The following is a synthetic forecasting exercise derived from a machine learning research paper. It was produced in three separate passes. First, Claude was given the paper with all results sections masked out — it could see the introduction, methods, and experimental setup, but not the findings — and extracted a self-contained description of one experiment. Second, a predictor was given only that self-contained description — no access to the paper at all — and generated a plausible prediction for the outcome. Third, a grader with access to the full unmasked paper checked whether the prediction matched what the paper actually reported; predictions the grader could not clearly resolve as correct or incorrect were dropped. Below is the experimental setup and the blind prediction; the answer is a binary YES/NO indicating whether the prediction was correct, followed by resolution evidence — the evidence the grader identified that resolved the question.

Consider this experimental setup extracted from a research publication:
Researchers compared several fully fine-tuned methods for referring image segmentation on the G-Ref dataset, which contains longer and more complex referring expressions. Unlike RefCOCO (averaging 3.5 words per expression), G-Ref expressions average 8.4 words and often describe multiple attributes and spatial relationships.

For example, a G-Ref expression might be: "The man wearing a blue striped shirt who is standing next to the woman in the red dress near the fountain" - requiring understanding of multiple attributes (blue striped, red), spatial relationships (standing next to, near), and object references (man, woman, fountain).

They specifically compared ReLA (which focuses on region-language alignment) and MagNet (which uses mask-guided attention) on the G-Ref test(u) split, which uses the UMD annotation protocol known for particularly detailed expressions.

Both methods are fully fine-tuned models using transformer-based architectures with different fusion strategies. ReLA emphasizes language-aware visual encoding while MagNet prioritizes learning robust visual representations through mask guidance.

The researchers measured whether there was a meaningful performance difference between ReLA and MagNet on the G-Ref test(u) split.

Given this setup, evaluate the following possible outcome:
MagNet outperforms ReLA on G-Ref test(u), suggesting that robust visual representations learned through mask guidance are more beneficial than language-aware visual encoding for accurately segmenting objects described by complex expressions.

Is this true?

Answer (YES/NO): YES